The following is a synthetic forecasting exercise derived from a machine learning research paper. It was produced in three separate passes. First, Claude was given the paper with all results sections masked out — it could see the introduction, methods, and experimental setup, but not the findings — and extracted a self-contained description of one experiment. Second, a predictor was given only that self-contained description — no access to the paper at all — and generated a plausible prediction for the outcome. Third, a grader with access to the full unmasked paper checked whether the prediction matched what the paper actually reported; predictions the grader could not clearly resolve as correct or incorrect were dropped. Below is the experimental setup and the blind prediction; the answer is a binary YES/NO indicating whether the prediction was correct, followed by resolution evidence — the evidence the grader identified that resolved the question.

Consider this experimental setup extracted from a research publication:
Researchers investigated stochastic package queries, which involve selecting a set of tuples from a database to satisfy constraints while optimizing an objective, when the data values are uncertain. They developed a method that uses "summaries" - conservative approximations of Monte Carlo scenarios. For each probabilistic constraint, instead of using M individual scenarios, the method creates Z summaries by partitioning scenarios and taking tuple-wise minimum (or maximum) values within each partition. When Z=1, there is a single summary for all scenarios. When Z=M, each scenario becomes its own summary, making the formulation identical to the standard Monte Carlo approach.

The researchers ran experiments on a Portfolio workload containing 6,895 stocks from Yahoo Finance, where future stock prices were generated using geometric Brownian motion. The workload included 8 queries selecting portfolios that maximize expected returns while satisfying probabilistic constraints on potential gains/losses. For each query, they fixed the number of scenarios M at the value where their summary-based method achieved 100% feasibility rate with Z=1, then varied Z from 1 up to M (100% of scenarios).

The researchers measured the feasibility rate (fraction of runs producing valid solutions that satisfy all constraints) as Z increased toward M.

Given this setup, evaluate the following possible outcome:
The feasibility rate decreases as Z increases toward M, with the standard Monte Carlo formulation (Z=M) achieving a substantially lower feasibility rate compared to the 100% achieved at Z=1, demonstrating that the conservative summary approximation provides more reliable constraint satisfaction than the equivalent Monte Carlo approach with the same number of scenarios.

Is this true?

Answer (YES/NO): YES